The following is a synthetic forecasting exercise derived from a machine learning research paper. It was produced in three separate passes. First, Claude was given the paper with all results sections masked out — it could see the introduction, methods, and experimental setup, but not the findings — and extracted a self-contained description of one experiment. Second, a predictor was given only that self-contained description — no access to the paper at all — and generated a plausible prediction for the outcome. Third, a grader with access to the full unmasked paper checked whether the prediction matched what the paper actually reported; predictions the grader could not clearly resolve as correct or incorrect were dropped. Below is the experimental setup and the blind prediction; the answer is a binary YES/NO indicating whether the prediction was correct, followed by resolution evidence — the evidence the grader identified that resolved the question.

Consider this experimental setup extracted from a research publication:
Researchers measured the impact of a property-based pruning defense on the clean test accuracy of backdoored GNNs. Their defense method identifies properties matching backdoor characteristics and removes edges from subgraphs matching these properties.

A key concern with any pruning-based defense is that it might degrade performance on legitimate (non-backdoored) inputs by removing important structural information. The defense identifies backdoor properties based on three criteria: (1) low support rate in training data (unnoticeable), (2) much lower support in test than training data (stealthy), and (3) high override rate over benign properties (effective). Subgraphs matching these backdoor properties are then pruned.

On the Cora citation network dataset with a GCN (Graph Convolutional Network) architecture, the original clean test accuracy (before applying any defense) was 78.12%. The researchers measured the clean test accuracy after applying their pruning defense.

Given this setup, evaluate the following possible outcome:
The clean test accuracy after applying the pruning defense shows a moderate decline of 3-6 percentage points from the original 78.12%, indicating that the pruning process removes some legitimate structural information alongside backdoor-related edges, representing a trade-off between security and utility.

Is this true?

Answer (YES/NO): NO